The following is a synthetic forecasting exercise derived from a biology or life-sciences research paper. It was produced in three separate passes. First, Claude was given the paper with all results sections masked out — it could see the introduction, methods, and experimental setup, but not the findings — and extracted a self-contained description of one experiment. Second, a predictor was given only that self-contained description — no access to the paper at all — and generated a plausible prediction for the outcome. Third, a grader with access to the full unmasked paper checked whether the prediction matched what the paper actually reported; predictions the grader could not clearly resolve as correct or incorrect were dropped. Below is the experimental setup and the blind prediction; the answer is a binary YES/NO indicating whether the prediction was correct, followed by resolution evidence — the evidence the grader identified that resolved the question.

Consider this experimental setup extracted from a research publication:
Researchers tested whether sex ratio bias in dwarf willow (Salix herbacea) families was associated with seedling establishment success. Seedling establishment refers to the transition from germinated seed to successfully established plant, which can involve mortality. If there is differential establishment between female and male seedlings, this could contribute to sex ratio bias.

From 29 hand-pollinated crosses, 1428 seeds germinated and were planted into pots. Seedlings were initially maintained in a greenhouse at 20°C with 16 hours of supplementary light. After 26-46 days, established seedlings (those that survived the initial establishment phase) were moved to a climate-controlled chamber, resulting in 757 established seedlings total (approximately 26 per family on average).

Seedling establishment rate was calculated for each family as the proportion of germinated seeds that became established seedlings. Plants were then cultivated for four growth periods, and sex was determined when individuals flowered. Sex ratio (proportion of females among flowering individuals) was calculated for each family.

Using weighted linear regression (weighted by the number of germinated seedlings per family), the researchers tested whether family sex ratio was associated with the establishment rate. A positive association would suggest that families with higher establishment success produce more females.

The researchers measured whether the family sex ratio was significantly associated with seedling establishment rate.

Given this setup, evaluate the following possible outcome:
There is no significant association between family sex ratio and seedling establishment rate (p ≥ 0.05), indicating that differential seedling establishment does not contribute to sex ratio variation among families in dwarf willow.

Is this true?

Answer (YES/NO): YES